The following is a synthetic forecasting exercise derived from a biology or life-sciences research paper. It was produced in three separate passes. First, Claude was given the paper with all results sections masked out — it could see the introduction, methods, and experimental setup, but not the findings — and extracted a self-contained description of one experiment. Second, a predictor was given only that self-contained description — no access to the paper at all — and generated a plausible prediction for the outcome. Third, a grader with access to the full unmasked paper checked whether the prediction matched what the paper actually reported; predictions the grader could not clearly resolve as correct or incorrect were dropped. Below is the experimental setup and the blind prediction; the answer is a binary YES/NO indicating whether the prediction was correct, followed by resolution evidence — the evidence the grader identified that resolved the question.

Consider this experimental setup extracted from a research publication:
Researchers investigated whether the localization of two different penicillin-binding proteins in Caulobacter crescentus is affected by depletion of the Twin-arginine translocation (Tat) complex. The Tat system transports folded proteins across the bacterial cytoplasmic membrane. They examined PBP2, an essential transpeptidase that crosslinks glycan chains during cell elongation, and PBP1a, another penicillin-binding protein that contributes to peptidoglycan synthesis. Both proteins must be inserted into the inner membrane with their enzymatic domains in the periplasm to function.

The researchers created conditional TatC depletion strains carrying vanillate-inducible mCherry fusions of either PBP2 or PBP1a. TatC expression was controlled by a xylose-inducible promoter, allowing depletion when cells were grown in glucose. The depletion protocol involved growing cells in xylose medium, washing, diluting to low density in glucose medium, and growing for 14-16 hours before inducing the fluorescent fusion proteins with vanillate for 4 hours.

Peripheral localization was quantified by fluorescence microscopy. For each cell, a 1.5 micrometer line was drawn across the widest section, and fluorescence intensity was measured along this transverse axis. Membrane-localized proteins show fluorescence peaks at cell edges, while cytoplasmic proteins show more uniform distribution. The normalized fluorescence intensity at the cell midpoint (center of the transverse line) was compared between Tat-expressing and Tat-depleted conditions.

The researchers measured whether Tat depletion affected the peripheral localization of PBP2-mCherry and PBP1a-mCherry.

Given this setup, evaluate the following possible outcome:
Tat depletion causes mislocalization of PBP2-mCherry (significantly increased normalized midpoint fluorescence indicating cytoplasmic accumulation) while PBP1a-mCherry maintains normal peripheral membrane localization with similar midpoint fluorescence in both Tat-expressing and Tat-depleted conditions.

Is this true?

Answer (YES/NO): NO